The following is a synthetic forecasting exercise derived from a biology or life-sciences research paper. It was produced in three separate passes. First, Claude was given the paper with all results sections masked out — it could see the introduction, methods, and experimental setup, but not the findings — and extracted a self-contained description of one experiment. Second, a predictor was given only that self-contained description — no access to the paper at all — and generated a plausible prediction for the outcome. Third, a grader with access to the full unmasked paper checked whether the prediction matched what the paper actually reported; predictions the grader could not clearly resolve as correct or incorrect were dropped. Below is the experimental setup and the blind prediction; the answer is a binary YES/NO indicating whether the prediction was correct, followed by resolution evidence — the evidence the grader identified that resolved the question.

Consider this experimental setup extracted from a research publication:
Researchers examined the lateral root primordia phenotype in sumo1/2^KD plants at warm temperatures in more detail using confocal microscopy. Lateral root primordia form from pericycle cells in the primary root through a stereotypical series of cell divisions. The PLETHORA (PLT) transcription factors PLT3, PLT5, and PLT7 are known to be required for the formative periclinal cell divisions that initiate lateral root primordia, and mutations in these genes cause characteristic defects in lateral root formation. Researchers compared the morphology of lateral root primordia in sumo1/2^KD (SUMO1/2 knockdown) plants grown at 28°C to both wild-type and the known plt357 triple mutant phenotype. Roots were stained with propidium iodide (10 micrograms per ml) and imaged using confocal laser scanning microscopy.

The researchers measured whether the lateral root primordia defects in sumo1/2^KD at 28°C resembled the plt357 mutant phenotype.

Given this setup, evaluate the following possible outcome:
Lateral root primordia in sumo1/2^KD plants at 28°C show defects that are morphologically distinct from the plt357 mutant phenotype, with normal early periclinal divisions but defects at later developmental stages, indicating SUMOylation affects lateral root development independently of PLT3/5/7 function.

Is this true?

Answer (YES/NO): NO